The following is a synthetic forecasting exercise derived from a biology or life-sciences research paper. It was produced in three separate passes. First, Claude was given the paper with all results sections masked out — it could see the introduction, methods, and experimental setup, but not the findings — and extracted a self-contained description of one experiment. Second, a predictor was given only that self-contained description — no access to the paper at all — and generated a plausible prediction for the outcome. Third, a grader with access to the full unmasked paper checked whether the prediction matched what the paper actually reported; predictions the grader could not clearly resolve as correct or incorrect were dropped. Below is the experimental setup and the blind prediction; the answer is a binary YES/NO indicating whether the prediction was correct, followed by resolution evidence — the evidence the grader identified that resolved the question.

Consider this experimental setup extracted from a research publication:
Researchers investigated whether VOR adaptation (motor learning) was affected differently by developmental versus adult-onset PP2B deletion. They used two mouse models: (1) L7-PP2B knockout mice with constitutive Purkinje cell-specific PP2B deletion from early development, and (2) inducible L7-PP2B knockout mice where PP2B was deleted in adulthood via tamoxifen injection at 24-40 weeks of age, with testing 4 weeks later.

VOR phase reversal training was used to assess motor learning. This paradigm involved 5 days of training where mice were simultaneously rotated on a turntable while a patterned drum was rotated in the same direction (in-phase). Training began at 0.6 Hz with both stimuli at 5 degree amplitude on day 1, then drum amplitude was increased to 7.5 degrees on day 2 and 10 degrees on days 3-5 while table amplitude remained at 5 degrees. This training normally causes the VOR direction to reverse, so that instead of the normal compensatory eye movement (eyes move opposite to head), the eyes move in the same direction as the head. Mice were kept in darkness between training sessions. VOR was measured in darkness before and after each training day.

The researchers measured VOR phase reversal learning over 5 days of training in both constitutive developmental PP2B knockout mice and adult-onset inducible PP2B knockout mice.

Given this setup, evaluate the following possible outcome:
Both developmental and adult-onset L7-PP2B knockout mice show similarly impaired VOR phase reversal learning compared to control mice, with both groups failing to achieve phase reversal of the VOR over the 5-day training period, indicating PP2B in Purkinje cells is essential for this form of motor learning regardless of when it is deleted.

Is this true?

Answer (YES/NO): YES